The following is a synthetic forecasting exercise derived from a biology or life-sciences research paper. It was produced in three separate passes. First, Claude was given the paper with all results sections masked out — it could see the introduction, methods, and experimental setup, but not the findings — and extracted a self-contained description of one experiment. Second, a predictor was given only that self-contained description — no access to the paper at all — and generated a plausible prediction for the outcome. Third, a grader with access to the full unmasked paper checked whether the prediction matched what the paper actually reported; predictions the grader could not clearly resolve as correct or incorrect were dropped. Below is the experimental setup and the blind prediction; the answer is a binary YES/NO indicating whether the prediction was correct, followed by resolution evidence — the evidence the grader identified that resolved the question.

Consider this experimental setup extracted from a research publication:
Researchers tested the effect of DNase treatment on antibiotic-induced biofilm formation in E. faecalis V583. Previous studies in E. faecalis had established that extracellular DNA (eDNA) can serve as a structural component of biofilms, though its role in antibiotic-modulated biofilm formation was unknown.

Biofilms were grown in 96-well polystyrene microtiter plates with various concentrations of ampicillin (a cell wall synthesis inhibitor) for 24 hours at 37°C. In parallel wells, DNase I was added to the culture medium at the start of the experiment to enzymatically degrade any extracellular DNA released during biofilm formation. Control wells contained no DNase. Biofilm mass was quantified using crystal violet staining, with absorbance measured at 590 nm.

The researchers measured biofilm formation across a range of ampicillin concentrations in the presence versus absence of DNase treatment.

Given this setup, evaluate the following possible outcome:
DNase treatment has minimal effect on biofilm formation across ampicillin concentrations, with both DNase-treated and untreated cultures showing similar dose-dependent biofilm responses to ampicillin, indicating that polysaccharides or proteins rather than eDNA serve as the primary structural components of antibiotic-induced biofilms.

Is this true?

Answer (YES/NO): NO